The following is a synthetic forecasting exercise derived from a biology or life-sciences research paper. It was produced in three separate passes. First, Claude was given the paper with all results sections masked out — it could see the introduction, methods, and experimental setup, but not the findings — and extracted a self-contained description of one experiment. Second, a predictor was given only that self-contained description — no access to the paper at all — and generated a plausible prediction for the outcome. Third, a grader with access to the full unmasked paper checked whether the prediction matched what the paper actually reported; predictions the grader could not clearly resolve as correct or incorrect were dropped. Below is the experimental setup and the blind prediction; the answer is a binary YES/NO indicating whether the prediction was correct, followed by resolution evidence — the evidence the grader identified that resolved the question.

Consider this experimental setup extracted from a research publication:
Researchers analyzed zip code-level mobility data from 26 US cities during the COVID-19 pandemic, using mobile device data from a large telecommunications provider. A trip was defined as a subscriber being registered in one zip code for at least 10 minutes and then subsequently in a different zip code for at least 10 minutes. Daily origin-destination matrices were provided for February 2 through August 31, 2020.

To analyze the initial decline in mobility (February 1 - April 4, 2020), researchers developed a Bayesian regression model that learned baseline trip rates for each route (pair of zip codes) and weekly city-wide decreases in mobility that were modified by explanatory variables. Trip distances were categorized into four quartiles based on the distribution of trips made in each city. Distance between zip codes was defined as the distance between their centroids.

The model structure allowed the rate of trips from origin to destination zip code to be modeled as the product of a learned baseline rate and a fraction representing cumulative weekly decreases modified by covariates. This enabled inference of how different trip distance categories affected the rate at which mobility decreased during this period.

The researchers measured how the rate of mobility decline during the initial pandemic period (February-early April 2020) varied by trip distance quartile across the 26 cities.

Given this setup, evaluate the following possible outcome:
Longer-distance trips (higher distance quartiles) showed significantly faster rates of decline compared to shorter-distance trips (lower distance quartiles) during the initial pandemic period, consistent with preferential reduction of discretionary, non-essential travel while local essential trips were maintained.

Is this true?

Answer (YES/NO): YES